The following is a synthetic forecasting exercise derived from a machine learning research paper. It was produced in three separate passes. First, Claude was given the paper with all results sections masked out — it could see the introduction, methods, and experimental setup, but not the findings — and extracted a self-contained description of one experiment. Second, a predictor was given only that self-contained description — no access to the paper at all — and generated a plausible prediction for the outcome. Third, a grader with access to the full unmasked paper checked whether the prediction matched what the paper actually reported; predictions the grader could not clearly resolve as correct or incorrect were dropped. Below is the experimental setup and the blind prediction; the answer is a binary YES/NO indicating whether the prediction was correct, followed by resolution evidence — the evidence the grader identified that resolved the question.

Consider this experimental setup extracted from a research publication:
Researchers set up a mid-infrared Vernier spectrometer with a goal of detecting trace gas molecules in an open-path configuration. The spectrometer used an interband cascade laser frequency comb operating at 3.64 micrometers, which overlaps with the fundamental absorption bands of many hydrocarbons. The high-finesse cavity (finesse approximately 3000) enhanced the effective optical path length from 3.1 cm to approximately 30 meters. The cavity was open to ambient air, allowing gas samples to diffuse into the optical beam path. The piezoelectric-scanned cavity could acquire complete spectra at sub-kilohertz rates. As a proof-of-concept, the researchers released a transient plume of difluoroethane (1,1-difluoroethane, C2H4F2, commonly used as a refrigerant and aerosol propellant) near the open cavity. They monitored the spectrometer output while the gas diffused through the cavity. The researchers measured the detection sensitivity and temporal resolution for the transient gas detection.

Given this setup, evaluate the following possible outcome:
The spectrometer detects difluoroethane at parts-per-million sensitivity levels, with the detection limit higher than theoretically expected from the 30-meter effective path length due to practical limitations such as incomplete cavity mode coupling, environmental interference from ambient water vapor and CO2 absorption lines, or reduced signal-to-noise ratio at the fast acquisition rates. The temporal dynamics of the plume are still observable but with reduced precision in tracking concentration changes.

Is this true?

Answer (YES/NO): YES